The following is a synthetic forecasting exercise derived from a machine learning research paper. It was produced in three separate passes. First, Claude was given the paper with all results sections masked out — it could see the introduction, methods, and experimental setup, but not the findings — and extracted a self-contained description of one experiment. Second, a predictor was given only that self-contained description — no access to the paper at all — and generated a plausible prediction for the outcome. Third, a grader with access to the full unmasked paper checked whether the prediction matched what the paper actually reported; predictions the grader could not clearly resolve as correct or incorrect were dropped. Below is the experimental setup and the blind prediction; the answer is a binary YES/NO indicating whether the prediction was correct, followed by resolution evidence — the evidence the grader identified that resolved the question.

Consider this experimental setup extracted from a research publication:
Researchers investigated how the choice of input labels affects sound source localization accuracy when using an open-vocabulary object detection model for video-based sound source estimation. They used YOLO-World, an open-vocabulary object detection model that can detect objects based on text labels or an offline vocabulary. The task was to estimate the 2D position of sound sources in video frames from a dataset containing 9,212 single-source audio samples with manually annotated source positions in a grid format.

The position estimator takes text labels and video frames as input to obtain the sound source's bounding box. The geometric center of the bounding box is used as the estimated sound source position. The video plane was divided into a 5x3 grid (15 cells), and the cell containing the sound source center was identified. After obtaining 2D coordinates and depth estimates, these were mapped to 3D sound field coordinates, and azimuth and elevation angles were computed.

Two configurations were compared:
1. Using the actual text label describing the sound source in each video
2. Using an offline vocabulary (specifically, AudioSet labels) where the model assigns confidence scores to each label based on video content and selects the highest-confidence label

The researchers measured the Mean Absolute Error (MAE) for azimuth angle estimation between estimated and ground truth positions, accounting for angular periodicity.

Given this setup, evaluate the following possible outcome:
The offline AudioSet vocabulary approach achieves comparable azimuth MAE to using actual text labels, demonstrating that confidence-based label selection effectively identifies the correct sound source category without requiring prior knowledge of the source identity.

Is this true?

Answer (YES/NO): YES